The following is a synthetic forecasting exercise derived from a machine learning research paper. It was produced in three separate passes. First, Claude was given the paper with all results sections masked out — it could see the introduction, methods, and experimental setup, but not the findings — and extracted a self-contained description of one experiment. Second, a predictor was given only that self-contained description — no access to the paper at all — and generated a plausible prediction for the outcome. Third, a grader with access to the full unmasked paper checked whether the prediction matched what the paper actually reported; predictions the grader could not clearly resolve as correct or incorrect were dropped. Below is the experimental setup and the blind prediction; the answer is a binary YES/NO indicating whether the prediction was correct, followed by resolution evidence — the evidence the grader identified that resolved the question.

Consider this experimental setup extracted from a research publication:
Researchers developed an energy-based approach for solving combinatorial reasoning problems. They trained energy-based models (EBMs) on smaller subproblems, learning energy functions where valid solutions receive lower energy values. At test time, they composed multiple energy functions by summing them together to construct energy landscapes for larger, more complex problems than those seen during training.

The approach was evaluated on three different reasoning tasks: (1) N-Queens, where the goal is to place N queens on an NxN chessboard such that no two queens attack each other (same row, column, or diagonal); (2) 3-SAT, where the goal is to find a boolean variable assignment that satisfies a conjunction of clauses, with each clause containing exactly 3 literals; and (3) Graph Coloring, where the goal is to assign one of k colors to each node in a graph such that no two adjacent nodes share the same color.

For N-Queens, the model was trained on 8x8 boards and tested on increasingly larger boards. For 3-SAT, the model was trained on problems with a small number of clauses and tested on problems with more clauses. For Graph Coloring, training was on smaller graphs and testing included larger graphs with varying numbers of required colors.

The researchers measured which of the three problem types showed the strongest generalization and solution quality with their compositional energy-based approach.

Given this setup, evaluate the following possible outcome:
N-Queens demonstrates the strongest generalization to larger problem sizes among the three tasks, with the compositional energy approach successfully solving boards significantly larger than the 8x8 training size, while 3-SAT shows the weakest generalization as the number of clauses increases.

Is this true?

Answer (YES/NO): NO